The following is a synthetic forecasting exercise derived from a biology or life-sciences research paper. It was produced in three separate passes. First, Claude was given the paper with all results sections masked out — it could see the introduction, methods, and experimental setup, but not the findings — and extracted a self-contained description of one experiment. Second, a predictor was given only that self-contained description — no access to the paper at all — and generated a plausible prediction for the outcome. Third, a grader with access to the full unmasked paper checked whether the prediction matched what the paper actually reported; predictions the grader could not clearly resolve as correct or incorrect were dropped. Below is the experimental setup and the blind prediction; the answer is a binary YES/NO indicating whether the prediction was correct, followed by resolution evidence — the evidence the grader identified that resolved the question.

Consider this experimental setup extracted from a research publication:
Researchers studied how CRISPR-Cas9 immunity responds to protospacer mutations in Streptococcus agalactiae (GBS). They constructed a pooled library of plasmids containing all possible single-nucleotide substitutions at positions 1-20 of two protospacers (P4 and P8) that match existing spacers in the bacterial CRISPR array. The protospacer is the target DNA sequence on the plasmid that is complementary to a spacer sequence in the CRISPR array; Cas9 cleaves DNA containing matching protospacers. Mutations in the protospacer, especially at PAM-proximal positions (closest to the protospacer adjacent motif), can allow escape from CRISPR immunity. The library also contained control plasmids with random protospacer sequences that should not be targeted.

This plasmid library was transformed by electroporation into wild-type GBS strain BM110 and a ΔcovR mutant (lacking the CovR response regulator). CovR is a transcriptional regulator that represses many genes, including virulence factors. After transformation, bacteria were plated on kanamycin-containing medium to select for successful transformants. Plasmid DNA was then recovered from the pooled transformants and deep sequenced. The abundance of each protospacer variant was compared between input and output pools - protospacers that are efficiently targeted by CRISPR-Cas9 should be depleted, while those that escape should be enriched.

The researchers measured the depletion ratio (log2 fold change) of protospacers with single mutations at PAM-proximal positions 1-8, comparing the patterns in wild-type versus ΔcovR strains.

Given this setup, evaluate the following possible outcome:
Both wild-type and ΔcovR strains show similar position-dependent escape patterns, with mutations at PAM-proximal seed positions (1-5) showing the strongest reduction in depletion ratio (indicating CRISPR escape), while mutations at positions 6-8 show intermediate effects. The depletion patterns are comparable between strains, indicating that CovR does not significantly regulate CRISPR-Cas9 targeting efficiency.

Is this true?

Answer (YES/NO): NO